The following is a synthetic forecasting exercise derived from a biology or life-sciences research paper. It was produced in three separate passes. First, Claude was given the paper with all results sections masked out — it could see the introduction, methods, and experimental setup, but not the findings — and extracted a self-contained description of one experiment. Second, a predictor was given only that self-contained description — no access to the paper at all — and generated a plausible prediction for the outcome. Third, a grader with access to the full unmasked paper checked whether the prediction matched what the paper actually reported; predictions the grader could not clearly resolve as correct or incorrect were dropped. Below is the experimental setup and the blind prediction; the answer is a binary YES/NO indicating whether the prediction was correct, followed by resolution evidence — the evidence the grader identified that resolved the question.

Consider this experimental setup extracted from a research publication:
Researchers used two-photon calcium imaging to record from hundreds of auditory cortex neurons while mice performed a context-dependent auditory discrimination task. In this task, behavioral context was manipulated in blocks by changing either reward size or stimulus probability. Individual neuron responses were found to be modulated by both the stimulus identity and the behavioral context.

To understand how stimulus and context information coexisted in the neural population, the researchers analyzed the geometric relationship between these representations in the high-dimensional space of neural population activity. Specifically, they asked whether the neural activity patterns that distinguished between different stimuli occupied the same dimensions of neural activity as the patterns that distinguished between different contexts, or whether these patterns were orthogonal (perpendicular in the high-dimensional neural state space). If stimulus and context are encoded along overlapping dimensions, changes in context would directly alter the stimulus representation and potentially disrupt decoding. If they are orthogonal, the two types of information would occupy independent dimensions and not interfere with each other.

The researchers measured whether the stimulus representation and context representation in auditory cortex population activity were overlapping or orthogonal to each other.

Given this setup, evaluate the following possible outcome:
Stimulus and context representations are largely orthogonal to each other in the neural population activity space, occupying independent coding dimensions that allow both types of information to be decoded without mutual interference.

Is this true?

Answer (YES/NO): YES